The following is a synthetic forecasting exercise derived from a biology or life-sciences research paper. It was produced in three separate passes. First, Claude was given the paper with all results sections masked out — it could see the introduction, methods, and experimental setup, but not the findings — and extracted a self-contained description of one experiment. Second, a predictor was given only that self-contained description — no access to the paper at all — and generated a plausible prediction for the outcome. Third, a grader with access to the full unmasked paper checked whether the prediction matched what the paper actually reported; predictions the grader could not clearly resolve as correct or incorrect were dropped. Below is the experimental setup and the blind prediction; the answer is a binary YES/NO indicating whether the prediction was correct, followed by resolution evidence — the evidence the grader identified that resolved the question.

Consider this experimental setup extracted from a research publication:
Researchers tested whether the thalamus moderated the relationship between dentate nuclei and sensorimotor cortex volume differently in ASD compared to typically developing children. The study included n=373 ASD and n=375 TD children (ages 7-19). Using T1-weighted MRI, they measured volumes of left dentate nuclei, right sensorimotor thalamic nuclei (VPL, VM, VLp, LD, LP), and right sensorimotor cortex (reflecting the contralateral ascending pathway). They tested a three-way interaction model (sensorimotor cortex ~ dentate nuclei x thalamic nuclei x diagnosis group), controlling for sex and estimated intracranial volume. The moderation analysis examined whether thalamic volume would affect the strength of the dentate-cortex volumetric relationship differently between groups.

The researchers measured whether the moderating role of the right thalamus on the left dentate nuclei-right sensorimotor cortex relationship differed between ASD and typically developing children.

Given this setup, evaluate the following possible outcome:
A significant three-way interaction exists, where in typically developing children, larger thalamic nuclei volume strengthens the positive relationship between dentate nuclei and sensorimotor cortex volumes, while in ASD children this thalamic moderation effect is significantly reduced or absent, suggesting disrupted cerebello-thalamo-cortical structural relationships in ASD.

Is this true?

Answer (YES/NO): NO